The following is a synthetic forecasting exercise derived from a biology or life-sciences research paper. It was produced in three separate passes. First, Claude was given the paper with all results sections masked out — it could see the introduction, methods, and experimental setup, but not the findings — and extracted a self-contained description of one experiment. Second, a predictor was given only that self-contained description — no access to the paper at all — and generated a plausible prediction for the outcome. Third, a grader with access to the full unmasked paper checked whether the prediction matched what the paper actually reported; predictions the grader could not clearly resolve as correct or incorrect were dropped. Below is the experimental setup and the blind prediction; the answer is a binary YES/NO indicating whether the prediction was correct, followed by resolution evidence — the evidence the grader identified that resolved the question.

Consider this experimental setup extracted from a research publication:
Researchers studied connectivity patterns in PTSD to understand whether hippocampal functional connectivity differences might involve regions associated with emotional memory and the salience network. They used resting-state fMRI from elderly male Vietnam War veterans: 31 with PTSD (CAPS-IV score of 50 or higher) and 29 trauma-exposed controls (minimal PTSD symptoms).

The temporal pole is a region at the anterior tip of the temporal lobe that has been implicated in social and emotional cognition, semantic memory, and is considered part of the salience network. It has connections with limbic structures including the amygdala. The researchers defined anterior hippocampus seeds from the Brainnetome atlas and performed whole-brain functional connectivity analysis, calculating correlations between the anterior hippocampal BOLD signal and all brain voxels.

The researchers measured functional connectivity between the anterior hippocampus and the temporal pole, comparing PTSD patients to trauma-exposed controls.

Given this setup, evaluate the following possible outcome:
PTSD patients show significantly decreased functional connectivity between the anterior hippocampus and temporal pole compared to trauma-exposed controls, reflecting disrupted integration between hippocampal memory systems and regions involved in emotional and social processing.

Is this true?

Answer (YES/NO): NO